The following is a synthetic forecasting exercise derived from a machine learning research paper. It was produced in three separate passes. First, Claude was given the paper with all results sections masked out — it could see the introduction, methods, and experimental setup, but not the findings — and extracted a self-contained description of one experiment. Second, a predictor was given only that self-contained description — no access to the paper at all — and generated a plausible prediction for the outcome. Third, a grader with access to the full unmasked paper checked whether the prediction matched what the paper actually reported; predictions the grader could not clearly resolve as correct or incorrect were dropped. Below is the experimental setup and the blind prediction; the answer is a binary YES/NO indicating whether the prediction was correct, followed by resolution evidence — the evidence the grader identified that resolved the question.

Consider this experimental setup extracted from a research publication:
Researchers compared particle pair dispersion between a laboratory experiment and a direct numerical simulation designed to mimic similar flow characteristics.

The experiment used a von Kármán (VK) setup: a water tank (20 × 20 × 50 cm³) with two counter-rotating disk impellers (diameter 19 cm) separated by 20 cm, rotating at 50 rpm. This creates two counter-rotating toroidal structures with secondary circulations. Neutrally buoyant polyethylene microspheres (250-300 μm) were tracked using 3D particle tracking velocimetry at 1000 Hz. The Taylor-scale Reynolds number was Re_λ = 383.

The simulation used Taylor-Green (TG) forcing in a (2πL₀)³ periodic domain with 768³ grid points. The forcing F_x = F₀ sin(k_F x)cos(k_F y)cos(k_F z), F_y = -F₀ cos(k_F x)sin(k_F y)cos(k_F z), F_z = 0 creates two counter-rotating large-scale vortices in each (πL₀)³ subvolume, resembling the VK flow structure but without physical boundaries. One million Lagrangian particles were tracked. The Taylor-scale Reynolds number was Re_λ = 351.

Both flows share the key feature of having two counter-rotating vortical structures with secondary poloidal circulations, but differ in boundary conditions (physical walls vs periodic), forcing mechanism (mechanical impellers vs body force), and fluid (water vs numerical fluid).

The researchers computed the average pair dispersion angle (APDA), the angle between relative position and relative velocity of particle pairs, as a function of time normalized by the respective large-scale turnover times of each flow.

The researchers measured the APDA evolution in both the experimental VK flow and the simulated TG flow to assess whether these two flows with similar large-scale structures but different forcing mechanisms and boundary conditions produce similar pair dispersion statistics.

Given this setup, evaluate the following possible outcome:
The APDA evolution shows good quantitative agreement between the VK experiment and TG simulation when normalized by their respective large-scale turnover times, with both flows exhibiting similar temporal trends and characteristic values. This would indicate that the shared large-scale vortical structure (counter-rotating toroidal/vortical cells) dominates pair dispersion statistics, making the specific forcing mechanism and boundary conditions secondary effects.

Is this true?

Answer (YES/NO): NO